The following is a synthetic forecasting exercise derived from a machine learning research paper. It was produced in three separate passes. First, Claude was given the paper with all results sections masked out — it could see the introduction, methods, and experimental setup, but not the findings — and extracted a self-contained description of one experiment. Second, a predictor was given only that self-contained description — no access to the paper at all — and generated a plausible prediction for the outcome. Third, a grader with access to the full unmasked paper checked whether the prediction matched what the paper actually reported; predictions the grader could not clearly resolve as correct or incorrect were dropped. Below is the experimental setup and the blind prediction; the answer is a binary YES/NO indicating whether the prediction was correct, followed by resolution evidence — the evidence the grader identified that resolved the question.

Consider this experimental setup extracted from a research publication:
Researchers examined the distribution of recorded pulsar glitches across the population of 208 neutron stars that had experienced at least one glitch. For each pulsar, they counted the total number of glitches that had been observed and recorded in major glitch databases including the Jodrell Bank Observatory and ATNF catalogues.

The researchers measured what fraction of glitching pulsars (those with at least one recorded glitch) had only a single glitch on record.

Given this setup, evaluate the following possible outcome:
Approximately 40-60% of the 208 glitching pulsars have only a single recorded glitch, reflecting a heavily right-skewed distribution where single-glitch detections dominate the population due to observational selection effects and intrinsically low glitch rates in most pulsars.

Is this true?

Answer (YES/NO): NO